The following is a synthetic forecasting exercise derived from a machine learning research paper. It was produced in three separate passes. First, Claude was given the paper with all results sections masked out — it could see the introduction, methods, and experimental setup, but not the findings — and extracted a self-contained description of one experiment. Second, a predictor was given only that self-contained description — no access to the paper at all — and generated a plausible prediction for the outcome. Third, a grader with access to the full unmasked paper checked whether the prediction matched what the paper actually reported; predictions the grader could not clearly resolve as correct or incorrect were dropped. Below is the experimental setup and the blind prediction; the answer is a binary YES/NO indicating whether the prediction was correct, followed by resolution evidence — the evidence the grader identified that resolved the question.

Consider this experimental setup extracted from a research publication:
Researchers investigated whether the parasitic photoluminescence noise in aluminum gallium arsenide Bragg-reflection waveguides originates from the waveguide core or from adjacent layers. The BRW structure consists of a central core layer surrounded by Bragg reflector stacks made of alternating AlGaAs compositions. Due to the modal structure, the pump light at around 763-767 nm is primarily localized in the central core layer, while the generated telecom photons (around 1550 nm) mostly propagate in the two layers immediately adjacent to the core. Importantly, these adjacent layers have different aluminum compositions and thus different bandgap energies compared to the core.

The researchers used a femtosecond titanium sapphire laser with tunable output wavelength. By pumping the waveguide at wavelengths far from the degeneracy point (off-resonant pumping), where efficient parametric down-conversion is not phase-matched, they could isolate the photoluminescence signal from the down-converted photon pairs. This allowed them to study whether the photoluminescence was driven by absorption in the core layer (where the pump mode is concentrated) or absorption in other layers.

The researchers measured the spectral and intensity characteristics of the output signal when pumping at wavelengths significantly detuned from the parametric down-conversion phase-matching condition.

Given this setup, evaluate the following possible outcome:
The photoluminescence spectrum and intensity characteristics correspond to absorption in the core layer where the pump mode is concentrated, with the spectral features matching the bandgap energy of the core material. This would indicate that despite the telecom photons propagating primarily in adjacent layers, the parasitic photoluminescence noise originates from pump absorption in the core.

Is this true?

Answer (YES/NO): NO